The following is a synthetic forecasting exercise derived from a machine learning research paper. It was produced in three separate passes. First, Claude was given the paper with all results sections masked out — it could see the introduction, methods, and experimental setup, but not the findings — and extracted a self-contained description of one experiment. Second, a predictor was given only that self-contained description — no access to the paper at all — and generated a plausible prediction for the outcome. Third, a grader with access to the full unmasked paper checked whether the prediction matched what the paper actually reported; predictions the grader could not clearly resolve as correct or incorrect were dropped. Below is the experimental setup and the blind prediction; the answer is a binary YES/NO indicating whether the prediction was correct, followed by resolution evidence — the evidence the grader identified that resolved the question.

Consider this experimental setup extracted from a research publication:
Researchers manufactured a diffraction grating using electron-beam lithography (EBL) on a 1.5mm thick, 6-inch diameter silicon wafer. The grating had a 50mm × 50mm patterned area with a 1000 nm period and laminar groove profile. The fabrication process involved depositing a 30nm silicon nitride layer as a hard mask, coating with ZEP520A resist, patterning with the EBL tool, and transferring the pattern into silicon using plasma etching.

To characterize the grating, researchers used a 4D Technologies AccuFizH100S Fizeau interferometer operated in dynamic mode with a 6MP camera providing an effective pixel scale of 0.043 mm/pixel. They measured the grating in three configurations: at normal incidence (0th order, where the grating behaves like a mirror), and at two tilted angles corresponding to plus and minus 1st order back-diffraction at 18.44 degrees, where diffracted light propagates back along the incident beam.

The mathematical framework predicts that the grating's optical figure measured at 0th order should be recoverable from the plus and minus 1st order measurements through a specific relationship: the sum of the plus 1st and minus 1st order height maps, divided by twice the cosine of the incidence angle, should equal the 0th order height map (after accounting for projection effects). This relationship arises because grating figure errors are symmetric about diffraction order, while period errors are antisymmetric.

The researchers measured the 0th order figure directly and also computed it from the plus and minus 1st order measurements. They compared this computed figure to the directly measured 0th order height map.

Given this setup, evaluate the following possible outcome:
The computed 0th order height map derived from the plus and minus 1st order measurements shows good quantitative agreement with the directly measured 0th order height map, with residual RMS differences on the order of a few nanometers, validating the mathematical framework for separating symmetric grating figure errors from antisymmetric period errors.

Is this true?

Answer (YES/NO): YES